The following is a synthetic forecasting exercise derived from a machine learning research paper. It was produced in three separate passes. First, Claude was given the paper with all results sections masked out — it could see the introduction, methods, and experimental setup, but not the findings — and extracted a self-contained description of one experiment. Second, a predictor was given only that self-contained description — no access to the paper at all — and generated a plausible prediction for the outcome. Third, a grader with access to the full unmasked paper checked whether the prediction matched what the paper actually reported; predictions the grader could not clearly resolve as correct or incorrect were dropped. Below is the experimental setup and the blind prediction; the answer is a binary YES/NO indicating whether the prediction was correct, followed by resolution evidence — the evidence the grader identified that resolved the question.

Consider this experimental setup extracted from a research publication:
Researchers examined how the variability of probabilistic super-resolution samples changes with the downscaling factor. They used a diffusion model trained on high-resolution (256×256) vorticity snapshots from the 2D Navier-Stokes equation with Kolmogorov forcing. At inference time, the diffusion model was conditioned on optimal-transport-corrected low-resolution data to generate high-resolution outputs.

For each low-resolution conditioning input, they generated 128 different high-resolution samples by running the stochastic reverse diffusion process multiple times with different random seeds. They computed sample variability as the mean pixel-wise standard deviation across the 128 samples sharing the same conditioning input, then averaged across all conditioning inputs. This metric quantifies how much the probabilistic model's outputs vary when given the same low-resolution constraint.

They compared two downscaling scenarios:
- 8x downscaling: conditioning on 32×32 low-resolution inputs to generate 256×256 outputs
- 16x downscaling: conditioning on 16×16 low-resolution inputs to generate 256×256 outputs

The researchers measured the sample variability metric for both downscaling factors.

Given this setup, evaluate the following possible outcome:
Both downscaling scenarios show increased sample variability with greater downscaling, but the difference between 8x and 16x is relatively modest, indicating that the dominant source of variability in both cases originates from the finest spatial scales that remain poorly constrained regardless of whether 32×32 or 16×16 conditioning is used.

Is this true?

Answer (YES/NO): NO